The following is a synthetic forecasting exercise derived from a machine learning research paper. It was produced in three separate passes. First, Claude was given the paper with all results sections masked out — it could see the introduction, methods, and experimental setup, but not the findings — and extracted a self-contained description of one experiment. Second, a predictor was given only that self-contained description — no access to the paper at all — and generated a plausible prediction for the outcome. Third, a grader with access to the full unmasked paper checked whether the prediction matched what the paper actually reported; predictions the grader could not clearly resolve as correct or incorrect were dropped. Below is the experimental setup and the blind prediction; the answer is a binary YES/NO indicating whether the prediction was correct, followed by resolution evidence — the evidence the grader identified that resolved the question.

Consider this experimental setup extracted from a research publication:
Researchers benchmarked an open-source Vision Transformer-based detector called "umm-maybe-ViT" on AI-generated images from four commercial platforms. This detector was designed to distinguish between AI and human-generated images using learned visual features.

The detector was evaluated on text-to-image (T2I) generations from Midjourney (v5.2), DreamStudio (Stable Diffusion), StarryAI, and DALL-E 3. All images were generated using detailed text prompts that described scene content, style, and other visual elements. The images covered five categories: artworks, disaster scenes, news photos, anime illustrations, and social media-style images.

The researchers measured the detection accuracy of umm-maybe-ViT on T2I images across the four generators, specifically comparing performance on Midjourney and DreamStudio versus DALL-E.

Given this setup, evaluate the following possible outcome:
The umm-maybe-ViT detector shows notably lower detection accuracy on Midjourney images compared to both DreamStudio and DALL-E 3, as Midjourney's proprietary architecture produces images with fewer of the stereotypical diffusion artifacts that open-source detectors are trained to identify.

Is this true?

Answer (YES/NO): NO